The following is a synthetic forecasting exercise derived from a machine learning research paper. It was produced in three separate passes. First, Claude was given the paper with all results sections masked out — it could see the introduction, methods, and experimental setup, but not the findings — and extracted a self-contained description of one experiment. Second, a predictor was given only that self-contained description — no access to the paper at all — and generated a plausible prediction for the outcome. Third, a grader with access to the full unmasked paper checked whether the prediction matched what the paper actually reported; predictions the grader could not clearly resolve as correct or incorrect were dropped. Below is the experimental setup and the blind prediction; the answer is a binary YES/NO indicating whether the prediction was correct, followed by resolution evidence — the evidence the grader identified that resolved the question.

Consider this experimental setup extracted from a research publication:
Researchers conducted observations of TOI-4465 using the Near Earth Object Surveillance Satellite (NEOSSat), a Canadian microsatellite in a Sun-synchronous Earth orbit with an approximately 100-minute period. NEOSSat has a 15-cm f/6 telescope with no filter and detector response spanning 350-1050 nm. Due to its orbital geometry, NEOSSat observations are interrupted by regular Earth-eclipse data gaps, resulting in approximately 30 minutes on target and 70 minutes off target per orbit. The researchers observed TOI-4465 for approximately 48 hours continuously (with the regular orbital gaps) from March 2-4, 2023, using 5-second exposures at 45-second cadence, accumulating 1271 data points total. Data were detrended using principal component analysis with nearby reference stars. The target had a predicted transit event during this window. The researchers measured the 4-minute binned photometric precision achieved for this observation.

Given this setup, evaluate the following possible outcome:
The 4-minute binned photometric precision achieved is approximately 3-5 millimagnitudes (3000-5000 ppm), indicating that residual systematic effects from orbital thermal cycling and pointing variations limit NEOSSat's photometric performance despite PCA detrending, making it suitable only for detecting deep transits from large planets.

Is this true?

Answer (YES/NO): YES